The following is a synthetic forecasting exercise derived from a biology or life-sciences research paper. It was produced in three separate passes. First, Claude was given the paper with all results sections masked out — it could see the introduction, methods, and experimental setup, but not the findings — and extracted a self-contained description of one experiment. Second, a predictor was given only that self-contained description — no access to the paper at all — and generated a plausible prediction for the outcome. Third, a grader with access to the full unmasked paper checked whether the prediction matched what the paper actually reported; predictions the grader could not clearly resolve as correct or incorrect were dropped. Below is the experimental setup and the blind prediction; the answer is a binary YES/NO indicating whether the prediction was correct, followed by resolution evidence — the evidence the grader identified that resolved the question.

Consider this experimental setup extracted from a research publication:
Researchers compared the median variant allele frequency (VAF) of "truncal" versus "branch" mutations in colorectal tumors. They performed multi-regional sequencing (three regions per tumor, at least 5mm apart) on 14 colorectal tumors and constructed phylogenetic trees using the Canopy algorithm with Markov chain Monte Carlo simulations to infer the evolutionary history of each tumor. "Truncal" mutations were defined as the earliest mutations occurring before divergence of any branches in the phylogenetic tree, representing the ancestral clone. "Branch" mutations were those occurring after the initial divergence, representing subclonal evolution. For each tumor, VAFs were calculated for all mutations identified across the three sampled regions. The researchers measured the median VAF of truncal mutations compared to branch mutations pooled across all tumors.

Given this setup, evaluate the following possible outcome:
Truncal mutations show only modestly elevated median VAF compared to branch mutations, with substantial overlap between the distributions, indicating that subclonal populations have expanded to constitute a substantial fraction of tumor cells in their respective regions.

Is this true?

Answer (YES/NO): NO